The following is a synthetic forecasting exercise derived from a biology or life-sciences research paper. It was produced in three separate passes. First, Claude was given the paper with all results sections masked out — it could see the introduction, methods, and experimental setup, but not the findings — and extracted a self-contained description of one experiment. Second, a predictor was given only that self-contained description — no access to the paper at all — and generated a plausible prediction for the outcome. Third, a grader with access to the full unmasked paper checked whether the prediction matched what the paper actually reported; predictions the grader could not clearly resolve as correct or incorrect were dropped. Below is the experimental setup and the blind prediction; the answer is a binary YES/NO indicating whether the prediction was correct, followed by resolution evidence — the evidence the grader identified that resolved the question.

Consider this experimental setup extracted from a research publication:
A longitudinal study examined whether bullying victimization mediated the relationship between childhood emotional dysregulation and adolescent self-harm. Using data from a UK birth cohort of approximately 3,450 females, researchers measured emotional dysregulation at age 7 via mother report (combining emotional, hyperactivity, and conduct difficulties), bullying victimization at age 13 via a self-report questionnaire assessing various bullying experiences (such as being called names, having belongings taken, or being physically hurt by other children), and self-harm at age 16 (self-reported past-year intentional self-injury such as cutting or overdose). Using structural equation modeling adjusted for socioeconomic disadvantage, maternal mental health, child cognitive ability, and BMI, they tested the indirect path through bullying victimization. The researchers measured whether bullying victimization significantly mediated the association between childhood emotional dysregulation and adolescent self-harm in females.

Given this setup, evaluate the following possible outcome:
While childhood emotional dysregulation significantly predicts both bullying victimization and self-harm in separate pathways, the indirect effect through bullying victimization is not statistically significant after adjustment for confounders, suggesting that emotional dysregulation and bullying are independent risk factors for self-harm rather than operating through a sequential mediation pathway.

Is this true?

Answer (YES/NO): NO